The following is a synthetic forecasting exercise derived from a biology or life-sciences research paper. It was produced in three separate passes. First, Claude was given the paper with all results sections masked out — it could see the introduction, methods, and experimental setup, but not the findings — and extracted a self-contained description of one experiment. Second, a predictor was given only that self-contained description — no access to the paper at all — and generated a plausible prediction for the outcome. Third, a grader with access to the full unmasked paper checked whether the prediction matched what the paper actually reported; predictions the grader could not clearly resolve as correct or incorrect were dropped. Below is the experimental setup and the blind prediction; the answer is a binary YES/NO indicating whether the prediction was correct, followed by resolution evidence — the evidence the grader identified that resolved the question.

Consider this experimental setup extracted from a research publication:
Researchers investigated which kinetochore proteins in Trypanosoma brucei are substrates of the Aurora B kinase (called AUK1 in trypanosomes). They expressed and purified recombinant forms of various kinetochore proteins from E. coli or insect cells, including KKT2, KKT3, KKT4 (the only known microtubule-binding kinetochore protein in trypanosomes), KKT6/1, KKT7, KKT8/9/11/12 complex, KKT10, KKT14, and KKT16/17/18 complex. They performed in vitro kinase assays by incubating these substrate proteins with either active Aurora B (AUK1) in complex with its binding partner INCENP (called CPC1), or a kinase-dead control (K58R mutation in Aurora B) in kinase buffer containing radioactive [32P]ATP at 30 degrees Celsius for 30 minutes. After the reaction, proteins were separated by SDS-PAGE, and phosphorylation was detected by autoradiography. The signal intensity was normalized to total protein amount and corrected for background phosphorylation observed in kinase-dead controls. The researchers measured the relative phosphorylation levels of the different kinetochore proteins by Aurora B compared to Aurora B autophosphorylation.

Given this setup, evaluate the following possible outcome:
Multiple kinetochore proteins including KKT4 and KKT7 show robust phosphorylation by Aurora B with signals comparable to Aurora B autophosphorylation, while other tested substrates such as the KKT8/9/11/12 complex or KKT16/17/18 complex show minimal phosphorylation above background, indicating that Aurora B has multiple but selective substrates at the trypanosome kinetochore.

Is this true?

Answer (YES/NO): NO